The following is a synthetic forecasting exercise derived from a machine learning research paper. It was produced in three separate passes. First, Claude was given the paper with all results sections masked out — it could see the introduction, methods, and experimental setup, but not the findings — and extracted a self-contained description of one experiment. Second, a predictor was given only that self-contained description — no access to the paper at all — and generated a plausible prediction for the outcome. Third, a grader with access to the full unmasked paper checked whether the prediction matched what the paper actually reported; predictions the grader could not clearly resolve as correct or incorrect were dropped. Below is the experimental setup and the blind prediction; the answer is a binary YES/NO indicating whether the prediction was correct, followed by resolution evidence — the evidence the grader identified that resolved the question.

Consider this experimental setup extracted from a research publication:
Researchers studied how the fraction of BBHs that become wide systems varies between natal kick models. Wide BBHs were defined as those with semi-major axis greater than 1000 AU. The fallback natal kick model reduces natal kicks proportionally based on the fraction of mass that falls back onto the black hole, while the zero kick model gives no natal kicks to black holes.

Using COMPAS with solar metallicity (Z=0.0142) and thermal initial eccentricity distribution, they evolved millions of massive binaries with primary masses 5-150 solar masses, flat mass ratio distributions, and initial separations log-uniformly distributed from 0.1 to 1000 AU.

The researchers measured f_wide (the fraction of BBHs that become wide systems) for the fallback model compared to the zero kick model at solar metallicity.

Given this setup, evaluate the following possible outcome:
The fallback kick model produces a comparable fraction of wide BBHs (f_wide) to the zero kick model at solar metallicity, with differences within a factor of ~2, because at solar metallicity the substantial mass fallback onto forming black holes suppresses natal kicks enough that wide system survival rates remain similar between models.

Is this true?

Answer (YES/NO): YES